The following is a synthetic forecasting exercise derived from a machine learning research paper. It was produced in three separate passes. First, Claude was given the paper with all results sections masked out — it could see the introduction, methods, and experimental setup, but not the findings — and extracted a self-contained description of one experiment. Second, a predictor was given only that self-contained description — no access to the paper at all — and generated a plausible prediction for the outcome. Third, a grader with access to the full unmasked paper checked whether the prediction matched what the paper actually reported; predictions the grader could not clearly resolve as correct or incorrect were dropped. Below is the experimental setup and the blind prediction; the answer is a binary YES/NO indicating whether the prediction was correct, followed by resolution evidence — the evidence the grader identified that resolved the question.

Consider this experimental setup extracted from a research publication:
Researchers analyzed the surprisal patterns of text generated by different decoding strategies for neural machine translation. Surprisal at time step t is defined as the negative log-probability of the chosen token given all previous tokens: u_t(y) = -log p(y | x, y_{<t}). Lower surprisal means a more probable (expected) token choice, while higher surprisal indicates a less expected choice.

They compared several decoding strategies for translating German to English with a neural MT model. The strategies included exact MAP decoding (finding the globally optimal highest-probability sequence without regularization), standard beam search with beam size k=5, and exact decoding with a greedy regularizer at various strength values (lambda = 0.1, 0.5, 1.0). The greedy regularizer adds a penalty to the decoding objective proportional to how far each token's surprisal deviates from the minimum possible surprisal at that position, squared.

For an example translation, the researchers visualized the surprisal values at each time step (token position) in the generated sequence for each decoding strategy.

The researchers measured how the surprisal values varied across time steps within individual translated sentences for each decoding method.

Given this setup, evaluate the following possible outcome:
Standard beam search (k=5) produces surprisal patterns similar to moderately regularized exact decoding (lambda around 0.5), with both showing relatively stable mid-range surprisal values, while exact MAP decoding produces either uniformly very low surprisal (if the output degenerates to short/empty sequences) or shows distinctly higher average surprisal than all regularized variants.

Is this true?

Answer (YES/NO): NO